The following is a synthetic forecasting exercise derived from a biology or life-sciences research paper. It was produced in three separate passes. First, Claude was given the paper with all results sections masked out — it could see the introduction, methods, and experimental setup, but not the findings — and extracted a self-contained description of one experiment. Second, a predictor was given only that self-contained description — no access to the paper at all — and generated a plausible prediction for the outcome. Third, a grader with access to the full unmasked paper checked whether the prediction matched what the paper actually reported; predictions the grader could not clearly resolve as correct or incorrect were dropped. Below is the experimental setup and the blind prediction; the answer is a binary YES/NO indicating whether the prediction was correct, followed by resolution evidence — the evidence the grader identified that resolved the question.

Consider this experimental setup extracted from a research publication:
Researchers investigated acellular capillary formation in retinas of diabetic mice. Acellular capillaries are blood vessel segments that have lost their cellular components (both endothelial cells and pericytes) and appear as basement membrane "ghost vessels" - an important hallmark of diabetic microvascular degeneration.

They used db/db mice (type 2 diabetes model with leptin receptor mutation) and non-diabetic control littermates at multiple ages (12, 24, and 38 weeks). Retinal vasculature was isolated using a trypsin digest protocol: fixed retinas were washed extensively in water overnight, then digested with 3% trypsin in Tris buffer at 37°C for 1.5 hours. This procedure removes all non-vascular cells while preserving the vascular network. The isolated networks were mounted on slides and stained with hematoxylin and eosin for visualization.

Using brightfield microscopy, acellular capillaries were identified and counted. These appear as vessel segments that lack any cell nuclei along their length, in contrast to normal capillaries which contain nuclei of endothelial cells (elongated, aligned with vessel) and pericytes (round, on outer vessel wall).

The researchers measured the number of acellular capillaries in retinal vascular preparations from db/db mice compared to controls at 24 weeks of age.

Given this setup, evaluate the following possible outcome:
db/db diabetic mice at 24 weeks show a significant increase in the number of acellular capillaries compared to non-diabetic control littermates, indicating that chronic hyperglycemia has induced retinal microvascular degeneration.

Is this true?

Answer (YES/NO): NO